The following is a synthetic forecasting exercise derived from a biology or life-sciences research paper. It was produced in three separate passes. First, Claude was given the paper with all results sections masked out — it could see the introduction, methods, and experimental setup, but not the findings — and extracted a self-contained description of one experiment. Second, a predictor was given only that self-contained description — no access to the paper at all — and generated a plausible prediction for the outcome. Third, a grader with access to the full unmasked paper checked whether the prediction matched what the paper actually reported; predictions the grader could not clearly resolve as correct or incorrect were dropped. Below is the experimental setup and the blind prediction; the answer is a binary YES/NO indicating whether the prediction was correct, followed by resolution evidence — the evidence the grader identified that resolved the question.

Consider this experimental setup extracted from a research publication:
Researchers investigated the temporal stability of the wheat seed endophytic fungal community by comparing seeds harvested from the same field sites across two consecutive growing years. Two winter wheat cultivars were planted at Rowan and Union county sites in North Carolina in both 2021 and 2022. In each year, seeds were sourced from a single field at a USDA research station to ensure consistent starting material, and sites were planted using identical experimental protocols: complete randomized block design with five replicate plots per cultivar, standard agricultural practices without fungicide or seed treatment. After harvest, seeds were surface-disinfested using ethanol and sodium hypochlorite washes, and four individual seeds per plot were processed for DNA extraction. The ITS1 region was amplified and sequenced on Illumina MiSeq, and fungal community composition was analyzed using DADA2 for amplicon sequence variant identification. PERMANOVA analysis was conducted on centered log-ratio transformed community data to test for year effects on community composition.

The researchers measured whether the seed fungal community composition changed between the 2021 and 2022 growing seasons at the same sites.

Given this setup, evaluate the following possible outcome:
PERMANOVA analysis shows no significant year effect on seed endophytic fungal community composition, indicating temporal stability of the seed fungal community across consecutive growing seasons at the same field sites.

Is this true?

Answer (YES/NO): YES